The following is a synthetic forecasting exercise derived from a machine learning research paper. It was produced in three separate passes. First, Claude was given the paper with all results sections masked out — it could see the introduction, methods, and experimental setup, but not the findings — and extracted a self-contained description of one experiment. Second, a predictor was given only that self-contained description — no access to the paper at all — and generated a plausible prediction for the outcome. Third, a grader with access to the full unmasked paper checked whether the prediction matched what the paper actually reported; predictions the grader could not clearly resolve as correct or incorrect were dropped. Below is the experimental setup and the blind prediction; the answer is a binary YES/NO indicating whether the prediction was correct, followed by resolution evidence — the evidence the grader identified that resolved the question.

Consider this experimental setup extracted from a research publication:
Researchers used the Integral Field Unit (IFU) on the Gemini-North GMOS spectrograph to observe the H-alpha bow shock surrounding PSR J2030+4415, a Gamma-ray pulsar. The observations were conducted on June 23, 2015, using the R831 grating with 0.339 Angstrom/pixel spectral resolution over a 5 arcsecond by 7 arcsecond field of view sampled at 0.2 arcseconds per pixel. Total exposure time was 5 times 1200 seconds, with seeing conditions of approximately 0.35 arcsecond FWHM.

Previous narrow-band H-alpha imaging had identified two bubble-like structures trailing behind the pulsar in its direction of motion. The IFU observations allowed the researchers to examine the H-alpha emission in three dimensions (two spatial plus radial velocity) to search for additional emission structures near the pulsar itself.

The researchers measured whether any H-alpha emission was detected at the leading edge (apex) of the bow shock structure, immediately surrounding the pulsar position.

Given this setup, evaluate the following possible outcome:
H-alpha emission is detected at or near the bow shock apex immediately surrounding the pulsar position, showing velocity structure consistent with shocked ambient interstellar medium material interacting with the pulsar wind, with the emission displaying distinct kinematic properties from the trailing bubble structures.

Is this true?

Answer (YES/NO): YES